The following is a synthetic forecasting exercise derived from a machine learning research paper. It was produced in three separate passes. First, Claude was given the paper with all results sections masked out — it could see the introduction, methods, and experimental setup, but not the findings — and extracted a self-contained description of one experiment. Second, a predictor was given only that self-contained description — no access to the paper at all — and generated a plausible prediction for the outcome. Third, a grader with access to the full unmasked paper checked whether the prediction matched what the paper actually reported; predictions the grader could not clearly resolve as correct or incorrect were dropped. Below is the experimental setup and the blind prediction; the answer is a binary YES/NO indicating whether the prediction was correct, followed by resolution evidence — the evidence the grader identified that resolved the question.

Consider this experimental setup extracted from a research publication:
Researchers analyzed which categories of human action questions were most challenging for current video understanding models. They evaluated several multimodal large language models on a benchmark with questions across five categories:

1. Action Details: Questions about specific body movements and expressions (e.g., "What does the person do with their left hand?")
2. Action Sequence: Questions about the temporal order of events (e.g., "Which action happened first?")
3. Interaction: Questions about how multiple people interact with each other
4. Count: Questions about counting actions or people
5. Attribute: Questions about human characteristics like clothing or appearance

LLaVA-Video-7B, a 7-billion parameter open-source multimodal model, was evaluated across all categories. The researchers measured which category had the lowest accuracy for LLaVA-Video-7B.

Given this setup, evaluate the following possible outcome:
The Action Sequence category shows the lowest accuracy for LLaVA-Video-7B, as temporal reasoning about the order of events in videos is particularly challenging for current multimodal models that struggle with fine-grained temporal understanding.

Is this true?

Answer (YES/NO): YES